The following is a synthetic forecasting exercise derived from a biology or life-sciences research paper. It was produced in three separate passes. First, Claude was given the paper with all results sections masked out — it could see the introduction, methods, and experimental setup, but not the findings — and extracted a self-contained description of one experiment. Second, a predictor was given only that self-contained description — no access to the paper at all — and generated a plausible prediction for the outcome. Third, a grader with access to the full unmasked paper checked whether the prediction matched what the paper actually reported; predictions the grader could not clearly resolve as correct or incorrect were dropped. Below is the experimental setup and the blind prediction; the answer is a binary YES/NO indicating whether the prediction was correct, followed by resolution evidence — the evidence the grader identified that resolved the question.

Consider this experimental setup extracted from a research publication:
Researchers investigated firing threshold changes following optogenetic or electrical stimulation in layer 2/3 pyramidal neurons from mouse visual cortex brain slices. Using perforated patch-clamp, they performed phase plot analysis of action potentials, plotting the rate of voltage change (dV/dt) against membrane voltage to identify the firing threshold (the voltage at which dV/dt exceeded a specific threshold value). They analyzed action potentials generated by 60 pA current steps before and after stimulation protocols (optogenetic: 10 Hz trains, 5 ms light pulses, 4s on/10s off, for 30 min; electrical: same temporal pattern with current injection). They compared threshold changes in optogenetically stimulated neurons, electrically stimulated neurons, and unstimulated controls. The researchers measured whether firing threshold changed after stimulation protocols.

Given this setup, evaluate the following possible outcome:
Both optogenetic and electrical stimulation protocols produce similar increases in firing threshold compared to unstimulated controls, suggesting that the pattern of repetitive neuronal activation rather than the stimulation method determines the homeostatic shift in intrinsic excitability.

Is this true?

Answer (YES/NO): NO